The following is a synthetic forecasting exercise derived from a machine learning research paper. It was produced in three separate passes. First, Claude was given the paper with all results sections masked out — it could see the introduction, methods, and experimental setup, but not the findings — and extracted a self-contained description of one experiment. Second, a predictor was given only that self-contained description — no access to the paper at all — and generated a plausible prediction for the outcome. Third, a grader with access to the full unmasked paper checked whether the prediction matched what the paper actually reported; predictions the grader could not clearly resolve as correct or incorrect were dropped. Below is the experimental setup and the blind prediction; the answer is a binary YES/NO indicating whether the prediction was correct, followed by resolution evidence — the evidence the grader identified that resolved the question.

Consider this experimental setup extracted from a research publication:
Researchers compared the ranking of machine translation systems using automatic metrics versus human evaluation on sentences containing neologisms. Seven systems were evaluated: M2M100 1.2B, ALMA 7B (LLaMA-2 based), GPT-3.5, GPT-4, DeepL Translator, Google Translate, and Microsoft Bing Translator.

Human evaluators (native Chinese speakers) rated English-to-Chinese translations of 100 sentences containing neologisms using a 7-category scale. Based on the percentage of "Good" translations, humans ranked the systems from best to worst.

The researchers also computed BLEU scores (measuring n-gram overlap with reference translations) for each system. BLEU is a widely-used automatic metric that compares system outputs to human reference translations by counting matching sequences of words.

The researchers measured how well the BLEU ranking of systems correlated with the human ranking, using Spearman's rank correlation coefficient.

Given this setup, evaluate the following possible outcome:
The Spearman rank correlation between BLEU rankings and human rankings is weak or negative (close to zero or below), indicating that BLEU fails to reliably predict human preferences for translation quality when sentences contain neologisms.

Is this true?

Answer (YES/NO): YES